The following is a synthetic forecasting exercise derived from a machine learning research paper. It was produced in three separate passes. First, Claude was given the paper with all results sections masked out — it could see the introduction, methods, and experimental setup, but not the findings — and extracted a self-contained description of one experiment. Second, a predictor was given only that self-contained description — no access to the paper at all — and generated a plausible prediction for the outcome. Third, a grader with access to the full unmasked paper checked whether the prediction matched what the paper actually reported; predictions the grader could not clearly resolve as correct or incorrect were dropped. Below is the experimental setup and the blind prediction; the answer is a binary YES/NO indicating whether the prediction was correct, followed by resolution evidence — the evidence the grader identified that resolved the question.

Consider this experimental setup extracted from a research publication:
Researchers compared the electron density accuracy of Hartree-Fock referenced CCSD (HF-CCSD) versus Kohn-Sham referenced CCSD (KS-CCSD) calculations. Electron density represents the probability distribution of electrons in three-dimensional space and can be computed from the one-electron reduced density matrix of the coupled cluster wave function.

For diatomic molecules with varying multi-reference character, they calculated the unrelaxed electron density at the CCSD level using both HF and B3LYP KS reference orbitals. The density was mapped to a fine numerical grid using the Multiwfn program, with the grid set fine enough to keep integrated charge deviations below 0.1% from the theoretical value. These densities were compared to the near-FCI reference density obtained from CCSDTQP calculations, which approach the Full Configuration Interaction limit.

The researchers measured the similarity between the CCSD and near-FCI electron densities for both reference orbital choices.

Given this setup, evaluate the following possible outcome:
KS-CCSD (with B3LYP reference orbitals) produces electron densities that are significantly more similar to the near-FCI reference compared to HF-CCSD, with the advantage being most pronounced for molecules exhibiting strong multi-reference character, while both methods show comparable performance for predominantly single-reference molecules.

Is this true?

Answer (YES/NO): NO